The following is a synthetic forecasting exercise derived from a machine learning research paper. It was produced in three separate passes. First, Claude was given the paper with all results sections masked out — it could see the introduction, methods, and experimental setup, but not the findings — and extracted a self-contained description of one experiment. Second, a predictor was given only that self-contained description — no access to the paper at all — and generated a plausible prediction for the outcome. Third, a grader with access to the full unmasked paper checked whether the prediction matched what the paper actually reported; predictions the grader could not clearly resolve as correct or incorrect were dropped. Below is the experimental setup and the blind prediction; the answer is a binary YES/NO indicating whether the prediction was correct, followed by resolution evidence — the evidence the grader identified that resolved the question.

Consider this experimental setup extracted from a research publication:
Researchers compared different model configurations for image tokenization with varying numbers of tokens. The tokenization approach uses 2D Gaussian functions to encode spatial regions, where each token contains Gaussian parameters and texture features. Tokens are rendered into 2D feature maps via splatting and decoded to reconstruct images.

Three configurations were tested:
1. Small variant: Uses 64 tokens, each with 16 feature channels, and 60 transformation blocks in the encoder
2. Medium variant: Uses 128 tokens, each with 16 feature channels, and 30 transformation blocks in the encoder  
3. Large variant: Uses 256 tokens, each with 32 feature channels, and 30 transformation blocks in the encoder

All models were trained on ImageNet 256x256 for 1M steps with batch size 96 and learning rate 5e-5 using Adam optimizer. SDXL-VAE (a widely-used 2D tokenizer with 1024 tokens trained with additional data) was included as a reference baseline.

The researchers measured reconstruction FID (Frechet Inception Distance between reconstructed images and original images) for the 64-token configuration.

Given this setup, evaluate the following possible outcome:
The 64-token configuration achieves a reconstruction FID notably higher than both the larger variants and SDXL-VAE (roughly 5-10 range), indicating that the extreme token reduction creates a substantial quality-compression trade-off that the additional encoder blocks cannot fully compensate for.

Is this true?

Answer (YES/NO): NO